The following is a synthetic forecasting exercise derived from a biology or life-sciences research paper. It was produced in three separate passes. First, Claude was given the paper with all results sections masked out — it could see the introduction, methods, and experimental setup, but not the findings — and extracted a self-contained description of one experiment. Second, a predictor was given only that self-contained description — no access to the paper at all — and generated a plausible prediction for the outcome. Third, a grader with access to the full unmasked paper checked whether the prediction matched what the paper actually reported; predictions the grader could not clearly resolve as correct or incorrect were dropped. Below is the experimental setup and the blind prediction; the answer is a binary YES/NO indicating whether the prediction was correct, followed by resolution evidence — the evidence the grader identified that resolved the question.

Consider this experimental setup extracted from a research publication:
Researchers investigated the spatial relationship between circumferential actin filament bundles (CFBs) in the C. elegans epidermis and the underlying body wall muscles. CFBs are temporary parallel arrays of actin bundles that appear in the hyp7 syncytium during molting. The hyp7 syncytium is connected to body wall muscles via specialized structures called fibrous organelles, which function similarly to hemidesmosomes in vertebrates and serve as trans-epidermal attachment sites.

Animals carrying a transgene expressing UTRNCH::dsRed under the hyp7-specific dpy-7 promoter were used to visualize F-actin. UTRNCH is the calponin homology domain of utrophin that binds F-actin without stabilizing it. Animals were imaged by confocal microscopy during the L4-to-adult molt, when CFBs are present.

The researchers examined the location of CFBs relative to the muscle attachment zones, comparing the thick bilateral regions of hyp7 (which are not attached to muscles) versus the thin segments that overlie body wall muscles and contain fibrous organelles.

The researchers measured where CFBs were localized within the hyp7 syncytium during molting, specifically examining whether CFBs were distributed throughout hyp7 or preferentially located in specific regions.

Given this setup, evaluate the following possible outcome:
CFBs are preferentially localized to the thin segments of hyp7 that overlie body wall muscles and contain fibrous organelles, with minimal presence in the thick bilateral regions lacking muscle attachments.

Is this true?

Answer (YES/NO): NO